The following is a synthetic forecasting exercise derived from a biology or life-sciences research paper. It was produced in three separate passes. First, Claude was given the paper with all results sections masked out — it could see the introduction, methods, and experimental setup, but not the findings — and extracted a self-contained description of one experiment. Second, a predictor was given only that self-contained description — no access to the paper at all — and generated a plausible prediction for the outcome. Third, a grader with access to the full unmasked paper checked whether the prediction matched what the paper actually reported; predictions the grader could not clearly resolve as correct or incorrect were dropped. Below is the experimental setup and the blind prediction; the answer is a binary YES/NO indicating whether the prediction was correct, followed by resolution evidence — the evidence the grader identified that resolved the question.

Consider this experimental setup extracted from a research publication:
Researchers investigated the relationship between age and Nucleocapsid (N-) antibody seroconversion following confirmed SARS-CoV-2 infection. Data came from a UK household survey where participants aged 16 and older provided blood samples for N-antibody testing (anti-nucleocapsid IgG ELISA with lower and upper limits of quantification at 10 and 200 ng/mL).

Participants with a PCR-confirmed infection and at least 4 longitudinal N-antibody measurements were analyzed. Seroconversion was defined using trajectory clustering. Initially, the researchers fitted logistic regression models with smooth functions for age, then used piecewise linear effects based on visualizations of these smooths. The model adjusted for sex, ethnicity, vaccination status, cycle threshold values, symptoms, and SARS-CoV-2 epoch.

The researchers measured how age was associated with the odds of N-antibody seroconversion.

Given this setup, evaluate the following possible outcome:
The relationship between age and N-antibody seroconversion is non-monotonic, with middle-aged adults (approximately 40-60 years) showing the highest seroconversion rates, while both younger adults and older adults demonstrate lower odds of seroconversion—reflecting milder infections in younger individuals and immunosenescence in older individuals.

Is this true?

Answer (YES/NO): NO